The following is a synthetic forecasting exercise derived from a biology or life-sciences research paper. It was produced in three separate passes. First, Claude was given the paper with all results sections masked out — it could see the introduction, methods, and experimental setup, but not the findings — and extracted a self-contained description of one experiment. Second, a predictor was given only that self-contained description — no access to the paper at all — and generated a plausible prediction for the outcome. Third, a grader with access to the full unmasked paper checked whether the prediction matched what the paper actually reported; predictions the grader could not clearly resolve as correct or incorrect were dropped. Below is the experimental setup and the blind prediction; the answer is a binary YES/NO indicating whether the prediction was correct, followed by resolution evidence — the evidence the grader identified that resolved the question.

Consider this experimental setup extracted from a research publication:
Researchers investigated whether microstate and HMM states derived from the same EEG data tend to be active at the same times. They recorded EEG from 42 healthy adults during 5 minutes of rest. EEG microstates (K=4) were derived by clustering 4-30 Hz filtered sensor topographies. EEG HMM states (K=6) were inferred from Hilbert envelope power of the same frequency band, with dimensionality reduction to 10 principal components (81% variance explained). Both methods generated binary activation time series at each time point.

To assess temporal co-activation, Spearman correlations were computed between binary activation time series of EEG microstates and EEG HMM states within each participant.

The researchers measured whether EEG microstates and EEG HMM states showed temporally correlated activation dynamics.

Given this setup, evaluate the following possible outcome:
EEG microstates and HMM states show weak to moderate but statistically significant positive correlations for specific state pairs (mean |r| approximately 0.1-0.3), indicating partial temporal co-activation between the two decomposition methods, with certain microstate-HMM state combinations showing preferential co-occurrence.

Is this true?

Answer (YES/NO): NO